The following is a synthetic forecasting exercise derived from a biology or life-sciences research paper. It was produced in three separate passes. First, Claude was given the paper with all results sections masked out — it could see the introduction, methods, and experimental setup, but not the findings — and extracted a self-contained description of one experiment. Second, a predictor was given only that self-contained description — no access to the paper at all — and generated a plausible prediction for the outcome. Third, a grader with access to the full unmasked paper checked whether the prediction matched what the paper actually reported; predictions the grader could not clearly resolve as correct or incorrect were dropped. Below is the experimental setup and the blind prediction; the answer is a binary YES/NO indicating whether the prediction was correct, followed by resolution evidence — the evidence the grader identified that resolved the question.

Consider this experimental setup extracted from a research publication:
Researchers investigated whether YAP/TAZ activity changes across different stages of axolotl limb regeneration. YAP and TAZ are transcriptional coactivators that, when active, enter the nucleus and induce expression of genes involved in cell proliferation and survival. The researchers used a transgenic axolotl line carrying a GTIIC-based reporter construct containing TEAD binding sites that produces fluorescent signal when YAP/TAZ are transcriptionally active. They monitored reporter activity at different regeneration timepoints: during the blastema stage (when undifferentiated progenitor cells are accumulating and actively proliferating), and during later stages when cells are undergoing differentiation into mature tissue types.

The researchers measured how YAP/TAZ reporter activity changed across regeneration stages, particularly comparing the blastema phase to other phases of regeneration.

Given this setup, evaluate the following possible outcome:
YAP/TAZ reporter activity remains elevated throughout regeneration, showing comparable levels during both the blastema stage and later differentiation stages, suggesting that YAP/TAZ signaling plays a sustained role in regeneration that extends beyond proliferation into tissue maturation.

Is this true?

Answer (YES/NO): NO